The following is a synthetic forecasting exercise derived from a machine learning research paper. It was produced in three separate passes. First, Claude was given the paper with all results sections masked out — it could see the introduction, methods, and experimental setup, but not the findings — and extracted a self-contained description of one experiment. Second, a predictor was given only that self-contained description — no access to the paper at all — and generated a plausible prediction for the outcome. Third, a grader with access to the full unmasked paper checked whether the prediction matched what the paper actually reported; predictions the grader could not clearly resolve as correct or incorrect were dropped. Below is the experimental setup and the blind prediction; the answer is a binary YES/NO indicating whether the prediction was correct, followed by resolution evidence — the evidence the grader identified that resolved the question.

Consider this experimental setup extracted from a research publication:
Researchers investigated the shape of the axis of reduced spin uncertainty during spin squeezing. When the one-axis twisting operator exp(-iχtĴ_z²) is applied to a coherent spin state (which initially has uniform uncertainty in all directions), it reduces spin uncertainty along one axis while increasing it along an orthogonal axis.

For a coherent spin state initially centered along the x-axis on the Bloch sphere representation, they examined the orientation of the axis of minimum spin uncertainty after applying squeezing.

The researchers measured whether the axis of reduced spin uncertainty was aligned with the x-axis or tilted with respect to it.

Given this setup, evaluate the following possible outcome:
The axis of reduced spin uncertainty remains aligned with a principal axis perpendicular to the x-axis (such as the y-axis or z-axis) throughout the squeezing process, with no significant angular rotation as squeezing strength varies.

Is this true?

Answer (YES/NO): NO